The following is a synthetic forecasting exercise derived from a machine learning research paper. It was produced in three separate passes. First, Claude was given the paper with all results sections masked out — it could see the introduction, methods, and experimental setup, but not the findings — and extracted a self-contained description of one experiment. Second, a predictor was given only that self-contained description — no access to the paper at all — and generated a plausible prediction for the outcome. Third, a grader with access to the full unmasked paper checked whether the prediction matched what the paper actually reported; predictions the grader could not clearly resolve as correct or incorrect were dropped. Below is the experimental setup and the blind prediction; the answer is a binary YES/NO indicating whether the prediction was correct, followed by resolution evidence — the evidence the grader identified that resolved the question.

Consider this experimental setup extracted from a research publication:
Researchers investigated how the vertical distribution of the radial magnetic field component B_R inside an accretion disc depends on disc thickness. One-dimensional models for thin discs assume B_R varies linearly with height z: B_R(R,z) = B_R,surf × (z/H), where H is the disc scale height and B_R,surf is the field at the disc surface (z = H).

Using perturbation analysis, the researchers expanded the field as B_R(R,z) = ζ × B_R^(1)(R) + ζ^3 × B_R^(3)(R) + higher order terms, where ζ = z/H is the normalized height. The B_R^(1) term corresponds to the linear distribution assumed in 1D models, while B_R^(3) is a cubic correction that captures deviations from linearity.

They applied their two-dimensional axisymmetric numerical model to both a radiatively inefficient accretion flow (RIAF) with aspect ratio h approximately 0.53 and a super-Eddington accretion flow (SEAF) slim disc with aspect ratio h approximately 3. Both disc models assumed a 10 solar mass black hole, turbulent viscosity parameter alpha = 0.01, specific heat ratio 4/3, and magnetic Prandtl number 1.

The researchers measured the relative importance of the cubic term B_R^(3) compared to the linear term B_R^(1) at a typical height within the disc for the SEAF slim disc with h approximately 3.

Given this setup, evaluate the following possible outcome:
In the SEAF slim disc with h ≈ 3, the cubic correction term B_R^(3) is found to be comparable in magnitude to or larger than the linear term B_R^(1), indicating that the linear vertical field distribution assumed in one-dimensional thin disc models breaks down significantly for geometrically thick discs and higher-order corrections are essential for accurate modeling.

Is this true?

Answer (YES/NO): YES